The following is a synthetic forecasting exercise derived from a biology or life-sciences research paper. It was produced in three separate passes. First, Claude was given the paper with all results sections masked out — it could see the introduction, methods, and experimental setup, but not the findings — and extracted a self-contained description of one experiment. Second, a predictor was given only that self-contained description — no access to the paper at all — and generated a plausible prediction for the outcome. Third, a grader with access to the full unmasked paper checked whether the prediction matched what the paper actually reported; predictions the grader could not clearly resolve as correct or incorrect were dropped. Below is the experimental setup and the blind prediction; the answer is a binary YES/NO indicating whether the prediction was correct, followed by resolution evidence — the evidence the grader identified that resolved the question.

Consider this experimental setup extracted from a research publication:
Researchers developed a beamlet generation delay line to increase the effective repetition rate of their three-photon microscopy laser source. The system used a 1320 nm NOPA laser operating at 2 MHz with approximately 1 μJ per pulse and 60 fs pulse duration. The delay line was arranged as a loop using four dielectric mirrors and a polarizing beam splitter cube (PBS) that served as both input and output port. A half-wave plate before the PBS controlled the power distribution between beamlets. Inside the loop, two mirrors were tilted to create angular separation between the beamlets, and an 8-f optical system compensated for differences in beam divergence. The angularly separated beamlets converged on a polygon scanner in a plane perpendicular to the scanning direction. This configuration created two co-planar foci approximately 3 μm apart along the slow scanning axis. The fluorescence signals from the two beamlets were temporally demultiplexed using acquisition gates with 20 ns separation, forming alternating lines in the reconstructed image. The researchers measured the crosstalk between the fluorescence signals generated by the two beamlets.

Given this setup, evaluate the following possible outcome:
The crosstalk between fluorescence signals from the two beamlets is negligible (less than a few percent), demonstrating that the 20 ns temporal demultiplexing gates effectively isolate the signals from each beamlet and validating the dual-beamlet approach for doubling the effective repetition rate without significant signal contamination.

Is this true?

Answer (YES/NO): NO